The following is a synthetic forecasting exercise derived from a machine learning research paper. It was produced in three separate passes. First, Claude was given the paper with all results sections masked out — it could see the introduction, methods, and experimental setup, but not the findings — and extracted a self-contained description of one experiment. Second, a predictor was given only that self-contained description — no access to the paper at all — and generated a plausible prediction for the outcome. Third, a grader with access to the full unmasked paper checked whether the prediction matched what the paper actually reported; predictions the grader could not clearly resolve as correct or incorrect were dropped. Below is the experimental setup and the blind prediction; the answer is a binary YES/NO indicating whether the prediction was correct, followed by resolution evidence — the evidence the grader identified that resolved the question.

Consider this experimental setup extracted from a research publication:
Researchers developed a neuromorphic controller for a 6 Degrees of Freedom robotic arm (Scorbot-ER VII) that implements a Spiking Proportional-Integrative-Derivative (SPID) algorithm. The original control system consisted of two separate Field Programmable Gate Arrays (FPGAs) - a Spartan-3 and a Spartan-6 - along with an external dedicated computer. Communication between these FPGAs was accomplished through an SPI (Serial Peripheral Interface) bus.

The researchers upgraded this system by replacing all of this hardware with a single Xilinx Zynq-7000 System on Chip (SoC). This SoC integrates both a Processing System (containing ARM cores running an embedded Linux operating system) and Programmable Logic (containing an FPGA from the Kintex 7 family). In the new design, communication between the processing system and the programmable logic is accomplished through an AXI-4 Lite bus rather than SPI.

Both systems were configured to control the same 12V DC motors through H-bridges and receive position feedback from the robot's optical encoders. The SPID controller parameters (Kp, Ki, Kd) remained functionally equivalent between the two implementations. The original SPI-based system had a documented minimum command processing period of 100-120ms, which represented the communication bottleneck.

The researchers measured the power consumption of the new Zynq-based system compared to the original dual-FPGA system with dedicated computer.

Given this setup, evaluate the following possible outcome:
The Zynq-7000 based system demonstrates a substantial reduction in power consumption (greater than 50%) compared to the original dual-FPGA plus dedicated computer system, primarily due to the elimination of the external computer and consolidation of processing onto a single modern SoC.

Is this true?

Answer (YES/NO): YES